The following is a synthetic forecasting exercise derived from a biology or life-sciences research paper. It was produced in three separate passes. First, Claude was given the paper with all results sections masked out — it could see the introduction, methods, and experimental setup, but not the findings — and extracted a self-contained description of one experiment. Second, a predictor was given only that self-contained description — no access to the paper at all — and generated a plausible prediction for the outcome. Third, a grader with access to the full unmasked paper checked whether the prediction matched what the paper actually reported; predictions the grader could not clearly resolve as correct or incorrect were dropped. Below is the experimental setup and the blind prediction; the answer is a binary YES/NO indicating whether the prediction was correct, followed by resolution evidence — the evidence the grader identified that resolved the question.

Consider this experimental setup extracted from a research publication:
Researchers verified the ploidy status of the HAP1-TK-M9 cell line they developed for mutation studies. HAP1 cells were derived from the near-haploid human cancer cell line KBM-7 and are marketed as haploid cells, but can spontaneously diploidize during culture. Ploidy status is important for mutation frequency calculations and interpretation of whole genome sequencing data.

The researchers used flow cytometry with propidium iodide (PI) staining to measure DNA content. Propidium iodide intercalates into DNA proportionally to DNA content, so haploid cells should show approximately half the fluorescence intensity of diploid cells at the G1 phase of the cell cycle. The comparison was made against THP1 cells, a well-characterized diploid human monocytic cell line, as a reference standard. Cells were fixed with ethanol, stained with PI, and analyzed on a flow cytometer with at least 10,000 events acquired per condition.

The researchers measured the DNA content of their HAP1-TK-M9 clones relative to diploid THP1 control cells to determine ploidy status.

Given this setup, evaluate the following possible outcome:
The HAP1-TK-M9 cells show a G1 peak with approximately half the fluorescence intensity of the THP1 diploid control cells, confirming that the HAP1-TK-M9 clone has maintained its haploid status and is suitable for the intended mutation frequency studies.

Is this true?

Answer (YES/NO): NO